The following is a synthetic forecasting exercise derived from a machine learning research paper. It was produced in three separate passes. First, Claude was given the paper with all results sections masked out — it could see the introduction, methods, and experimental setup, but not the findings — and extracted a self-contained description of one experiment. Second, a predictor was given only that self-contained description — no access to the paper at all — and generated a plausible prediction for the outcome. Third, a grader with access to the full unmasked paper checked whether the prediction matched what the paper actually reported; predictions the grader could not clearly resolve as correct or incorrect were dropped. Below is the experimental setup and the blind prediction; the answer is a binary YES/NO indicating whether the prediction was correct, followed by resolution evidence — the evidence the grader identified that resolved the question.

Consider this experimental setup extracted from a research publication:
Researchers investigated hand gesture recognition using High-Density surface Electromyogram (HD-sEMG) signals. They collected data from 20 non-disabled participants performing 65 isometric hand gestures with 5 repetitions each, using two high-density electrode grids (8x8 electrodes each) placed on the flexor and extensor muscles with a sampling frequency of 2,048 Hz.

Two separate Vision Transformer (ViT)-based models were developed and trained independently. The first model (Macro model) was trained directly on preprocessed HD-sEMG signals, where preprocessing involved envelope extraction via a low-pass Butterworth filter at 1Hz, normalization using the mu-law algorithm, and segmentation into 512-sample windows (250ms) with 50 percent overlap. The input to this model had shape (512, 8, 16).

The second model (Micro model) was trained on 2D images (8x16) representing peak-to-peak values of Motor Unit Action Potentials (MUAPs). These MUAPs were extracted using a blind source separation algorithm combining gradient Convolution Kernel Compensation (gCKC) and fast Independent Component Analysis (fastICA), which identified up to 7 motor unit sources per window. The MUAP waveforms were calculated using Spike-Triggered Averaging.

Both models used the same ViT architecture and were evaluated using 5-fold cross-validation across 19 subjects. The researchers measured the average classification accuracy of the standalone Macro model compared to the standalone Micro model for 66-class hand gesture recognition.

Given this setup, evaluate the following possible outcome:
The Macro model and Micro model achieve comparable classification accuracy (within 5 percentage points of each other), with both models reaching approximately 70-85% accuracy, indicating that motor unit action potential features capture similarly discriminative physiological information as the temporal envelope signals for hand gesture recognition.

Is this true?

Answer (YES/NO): NO